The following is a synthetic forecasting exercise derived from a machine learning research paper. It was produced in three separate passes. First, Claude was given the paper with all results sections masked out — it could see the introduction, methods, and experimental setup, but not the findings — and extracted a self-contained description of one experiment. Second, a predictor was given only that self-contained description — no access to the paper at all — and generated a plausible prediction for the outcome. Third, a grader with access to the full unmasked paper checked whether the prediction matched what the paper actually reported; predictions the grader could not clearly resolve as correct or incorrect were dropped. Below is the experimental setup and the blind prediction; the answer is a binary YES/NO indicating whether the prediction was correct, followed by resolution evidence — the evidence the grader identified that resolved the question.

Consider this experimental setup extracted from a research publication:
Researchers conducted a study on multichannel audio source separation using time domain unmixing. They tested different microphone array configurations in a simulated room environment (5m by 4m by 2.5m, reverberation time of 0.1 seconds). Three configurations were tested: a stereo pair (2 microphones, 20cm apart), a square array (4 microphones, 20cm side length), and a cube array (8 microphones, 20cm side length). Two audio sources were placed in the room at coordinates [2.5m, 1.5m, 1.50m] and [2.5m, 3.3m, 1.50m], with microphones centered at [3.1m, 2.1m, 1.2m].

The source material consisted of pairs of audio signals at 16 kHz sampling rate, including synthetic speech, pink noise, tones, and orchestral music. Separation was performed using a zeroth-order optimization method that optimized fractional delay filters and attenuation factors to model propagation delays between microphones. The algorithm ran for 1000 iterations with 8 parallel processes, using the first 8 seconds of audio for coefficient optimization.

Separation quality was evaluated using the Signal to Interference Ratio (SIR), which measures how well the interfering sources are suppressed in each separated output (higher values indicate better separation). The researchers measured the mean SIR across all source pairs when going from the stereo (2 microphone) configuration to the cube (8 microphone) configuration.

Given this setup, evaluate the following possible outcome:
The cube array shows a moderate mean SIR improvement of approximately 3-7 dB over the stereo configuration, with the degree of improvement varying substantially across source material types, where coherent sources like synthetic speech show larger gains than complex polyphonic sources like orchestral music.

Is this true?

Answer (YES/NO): NO